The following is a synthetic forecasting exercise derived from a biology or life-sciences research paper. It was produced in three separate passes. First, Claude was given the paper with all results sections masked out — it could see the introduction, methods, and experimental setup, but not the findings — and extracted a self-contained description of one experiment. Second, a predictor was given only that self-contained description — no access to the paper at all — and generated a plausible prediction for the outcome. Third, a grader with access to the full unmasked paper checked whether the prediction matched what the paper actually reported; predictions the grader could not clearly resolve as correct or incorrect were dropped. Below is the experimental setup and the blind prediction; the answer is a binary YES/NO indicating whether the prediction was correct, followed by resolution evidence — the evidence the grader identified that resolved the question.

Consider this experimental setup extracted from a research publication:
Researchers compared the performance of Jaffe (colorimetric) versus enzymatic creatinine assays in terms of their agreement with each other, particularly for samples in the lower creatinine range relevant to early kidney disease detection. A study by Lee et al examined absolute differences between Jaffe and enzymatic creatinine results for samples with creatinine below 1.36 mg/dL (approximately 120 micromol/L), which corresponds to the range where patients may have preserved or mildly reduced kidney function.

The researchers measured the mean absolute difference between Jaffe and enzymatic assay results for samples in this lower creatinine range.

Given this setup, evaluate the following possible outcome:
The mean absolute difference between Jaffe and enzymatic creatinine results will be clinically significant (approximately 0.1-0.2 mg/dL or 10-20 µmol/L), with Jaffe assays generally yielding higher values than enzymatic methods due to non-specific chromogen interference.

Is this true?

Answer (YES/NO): NO